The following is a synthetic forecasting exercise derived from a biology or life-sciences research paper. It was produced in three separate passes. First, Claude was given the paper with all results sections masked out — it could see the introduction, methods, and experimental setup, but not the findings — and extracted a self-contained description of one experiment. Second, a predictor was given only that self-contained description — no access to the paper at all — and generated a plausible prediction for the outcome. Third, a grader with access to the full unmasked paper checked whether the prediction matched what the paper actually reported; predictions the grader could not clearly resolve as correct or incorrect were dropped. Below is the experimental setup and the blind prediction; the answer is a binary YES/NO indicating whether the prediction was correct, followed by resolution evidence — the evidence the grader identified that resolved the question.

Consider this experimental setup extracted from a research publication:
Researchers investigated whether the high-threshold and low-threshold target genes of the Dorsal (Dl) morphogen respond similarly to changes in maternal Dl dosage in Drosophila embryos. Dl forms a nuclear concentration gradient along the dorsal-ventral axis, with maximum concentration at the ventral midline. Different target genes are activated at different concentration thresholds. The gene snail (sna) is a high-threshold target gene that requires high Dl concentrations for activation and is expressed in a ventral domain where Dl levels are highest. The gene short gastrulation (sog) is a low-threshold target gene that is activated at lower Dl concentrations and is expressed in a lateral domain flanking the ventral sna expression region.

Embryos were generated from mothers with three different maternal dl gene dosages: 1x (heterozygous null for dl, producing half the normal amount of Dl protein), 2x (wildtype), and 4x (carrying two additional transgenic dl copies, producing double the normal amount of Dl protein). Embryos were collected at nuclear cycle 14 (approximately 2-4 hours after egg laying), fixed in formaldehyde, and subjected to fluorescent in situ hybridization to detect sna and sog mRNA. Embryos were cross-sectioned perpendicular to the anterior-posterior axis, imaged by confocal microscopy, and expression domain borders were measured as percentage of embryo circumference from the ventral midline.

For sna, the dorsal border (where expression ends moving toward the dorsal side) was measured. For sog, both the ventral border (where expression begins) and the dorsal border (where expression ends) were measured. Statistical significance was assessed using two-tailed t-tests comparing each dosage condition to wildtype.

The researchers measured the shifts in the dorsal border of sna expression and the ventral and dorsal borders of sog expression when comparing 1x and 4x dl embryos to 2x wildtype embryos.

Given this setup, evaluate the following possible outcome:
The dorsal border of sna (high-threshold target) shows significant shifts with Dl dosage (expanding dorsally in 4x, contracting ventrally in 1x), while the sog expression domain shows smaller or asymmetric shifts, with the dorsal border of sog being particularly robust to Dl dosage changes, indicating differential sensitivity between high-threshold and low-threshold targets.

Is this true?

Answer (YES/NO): NO